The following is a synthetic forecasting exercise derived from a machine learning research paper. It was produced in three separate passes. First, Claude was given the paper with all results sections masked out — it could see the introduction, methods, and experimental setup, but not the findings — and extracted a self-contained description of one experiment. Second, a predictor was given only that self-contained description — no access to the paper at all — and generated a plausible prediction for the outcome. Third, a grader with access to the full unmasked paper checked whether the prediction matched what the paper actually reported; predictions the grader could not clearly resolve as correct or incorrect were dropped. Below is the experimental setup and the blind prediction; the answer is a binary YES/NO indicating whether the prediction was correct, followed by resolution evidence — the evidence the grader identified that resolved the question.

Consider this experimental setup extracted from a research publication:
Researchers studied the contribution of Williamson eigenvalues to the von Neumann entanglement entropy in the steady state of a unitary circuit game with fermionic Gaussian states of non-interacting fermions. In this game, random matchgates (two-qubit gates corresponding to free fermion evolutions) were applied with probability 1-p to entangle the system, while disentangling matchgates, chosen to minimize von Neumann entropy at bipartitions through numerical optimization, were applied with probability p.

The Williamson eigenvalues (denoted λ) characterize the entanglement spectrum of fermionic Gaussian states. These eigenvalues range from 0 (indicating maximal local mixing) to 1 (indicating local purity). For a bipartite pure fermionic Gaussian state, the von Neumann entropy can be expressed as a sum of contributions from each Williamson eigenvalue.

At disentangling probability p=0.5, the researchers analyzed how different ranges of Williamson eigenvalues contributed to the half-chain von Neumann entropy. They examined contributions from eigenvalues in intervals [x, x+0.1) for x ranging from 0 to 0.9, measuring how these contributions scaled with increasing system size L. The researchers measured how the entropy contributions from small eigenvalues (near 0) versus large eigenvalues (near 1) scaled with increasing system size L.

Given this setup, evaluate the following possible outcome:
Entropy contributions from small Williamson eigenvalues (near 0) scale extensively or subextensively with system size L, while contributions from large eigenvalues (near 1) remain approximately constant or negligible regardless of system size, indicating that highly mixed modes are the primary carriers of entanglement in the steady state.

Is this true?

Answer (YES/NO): NO